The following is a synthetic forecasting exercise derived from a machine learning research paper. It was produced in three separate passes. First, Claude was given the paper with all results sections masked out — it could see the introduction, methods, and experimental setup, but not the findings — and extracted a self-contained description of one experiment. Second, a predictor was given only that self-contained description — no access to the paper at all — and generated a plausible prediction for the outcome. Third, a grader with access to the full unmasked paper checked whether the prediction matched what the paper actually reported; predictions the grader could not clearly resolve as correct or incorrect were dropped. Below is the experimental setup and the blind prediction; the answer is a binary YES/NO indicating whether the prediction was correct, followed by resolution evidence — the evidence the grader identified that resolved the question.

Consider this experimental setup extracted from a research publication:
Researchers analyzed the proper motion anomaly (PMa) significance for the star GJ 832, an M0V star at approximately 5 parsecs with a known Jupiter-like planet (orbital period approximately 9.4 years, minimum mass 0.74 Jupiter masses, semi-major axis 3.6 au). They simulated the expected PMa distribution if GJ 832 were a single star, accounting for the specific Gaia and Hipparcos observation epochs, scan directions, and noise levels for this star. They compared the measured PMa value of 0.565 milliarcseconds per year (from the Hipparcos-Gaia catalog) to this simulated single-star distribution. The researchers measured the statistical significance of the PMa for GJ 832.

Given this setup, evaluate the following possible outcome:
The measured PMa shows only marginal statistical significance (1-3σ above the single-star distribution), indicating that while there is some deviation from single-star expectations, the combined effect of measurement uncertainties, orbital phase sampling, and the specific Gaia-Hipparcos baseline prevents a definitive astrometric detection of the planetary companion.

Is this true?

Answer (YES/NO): NO